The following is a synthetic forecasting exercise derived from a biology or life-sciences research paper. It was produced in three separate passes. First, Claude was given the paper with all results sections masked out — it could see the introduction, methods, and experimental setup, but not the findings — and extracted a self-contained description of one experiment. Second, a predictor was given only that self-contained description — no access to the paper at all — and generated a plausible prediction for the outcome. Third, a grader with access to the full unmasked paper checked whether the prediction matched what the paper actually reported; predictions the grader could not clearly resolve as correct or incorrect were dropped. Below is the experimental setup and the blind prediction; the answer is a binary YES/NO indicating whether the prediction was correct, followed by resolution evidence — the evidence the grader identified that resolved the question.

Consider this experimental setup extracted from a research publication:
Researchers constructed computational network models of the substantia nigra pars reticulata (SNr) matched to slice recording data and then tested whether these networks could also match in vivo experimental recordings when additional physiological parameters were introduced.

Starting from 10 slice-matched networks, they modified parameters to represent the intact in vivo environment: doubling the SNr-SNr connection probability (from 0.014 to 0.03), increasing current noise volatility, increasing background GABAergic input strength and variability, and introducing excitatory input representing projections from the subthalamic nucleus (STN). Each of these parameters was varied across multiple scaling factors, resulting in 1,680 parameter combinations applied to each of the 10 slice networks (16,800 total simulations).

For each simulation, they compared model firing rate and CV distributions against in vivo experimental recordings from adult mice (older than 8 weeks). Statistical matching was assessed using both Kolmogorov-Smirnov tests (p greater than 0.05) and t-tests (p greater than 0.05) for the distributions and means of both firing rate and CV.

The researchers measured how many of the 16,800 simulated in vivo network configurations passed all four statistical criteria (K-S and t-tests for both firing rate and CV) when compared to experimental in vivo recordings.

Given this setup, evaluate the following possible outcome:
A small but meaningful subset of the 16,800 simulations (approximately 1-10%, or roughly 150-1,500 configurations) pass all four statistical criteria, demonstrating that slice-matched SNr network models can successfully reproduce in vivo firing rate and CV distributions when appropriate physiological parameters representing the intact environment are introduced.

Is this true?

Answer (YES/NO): YES